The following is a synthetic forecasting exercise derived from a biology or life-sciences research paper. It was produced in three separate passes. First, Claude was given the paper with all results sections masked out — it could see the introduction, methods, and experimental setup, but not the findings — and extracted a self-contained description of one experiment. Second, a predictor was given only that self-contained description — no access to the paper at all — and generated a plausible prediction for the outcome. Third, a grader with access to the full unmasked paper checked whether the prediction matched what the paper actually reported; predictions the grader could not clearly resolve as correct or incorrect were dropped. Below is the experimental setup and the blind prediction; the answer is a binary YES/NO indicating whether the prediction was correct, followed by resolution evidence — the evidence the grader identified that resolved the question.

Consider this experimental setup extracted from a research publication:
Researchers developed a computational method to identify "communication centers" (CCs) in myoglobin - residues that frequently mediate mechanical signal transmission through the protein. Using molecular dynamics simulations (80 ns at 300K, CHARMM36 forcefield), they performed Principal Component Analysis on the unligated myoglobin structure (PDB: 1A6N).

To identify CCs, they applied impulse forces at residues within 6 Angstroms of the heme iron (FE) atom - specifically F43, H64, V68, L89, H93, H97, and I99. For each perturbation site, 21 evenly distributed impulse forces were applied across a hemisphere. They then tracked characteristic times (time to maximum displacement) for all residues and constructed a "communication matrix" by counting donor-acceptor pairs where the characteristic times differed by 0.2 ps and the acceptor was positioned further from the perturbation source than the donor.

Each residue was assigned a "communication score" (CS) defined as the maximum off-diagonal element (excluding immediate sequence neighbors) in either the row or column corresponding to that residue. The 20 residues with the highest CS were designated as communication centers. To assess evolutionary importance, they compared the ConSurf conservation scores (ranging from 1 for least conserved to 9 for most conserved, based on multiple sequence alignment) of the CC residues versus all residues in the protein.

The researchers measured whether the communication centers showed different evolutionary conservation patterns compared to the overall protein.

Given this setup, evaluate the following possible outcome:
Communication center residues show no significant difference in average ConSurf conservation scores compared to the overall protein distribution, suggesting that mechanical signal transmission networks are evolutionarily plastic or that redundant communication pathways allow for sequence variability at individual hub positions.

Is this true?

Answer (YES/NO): NO